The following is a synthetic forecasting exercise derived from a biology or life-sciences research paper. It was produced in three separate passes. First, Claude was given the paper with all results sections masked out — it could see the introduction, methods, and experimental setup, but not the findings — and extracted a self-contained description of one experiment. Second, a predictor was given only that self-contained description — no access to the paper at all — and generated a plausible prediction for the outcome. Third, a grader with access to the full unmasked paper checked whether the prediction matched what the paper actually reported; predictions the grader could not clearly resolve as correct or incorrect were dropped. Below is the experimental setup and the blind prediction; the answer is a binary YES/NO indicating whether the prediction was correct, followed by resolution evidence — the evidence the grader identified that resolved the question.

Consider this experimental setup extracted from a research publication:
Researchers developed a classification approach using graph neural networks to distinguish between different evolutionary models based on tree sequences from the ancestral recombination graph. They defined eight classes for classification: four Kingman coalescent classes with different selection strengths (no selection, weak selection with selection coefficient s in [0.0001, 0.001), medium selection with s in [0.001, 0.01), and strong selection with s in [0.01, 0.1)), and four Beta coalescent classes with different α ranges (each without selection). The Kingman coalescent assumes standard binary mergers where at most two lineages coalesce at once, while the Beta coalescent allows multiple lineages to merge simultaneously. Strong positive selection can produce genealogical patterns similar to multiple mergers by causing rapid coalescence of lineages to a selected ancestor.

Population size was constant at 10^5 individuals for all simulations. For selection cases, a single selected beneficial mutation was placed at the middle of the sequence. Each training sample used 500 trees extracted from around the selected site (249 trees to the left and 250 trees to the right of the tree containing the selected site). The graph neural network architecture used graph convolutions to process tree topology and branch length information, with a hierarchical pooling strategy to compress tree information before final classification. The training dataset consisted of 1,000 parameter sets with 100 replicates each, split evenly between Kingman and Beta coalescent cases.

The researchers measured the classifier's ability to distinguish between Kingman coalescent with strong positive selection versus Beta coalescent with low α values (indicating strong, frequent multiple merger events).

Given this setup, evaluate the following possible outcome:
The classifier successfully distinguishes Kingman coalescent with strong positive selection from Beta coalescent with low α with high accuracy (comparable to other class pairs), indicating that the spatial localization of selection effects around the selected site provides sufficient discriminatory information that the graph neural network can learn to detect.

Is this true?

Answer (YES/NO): YES